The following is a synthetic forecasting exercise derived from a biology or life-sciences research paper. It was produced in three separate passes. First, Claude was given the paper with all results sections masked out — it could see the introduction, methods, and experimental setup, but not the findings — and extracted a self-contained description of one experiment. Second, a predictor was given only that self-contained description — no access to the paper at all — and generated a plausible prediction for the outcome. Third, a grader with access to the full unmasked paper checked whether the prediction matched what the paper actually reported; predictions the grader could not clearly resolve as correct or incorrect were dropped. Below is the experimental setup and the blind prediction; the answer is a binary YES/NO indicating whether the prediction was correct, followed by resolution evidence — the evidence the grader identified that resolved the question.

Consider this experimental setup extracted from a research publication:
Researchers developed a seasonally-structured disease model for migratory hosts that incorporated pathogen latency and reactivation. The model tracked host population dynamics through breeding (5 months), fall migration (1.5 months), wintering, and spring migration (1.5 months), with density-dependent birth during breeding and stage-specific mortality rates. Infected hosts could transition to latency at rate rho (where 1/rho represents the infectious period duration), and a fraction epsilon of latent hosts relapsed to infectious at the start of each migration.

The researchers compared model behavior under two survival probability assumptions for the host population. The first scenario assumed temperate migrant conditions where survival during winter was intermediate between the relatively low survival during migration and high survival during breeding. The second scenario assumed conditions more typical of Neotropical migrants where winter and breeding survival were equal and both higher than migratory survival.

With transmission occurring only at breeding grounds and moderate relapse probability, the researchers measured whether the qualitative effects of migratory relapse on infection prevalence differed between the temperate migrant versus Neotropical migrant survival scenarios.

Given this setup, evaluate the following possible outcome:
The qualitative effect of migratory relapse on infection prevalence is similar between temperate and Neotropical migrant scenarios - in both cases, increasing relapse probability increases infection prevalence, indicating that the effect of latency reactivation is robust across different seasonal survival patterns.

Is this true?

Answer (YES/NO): YES